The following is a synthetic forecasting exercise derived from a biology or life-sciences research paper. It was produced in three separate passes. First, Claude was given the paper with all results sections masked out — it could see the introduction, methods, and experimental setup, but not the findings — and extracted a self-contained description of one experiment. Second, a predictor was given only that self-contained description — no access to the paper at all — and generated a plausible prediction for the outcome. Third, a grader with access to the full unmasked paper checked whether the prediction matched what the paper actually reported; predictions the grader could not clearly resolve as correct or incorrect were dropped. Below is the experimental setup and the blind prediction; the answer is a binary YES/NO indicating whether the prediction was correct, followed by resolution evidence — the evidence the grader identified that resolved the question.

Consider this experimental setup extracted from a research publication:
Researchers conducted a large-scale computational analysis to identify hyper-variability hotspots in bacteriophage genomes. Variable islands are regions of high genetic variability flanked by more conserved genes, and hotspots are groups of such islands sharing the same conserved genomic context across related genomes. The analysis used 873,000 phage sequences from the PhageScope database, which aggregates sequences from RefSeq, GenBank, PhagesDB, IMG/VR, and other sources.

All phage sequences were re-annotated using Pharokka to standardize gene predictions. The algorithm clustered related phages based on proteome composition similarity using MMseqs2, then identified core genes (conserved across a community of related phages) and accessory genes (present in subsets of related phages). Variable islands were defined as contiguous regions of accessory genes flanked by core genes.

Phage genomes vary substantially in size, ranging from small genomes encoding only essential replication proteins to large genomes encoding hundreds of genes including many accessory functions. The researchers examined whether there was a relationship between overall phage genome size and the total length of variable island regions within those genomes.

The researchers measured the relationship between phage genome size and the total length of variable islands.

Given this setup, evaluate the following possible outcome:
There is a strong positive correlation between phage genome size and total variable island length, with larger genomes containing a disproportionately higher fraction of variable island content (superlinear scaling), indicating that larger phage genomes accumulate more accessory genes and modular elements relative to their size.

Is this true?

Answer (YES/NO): NO